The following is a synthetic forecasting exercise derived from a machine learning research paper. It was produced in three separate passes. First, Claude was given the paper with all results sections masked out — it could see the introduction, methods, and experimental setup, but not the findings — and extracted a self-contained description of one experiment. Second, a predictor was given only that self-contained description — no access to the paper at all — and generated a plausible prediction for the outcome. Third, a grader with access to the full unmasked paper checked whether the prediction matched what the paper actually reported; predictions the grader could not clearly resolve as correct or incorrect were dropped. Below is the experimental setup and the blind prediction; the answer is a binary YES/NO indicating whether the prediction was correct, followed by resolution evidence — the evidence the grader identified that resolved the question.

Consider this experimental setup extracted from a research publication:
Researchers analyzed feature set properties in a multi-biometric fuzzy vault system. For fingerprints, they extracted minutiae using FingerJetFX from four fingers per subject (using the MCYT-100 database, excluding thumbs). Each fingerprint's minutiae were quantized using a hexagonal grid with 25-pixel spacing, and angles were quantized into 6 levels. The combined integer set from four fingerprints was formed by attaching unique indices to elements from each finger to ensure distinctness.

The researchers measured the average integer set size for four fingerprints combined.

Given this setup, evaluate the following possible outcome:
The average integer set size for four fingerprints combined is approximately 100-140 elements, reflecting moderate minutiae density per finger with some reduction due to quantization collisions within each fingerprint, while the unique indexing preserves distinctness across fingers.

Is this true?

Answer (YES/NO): NO